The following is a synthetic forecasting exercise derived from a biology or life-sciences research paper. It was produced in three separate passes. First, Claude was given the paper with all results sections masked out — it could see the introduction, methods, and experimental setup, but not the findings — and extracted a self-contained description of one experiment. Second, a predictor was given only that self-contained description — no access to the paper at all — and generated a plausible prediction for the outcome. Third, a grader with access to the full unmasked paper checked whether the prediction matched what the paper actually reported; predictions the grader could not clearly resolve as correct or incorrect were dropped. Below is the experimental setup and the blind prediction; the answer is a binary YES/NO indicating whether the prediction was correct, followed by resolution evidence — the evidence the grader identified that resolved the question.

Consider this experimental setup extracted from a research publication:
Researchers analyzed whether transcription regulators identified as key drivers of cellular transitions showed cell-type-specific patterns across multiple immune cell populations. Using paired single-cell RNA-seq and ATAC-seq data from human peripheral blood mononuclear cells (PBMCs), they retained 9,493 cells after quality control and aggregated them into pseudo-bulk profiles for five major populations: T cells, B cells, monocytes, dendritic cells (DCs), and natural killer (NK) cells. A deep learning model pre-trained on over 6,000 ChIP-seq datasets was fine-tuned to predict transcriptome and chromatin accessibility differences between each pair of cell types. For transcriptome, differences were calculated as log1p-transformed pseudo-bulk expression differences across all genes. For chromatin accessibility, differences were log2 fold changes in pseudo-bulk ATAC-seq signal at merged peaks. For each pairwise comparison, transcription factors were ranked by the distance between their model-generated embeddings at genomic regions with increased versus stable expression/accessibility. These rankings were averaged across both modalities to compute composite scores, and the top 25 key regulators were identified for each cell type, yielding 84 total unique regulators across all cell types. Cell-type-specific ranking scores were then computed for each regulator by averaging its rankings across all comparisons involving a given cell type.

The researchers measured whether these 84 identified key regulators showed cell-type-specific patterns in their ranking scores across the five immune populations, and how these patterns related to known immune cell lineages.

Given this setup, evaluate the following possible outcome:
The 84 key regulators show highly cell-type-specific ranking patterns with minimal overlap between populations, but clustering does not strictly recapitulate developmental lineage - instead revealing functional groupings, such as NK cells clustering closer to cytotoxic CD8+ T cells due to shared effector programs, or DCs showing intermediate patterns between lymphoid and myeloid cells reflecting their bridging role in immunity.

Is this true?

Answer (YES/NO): NO